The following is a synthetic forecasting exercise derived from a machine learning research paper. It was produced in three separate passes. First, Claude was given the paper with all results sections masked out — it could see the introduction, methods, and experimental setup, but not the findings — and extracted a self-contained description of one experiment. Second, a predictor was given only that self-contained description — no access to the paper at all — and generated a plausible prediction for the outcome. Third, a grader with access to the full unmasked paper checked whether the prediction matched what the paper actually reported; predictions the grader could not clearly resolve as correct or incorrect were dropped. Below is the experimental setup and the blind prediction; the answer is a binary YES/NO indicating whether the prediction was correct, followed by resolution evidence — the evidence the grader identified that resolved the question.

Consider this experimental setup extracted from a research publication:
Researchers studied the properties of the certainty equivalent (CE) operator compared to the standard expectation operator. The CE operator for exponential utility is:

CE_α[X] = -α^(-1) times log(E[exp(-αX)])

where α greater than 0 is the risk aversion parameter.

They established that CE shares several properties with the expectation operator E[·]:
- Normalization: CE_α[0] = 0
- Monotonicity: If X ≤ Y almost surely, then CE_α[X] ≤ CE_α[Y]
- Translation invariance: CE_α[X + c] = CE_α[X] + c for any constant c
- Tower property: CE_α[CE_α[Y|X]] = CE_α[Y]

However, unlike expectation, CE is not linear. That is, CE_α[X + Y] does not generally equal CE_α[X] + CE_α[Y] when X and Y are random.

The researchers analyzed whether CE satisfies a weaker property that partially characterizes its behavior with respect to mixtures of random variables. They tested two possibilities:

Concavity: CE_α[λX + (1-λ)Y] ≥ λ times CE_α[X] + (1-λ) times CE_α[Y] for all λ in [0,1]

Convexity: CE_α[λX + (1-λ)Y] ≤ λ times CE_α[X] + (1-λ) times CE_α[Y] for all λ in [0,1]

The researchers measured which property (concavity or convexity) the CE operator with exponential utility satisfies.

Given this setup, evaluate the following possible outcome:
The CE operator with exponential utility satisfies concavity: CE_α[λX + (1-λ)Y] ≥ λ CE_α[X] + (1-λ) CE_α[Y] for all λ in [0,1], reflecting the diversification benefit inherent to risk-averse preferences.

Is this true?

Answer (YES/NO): YES